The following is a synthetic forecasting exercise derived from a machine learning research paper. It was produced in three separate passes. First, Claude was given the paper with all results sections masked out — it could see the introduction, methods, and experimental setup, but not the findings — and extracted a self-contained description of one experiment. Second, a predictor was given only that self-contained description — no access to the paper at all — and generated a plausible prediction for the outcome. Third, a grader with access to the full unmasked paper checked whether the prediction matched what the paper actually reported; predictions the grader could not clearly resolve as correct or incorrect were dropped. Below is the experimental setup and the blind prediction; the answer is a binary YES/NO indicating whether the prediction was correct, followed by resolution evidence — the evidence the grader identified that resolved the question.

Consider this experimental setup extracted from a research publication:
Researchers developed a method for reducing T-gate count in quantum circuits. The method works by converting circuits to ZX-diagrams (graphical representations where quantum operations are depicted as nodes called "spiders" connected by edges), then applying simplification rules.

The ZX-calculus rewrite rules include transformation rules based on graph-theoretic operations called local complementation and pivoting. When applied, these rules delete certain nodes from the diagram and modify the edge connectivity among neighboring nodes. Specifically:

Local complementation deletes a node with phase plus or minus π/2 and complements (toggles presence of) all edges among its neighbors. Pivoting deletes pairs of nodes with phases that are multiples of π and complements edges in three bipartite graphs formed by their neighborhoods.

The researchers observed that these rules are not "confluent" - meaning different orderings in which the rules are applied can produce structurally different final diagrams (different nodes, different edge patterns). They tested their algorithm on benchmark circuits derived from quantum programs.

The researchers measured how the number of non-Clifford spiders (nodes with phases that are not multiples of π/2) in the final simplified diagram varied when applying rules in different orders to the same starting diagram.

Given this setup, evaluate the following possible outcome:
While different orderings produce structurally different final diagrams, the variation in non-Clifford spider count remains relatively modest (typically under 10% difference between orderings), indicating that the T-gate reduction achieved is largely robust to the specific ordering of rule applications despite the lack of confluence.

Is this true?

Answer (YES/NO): NO